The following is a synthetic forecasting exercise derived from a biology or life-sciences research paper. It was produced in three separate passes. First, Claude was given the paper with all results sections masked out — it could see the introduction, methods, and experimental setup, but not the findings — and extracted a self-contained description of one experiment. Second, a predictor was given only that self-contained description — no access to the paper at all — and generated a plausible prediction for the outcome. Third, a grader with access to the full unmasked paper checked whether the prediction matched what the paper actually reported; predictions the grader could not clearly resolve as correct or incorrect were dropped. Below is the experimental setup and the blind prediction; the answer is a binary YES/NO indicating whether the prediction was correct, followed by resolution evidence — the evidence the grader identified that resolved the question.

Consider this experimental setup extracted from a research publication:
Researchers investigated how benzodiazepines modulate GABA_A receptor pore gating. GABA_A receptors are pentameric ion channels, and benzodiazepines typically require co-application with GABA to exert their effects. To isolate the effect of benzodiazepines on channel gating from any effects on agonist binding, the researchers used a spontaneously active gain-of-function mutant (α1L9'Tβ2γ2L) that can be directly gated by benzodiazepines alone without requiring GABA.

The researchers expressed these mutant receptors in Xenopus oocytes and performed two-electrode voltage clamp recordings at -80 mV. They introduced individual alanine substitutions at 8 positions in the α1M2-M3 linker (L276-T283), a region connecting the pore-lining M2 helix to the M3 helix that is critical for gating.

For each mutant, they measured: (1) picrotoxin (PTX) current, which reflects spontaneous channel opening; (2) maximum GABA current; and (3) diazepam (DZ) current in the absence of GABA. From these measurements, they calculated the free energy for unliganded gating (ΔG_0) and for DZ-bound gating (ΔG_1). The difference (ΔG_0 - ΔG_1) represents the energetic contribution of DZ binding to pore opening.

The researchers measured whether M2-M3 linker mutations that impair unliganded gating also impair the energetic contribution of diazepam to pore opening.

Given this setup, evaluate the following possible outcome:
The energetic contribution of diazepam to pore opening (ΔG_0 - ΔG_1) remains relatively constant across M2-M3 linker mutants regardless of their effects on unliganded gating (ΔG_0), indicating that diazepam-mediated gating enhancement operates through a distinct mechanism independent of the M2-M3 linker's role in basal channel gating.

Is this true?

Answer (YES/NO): NO